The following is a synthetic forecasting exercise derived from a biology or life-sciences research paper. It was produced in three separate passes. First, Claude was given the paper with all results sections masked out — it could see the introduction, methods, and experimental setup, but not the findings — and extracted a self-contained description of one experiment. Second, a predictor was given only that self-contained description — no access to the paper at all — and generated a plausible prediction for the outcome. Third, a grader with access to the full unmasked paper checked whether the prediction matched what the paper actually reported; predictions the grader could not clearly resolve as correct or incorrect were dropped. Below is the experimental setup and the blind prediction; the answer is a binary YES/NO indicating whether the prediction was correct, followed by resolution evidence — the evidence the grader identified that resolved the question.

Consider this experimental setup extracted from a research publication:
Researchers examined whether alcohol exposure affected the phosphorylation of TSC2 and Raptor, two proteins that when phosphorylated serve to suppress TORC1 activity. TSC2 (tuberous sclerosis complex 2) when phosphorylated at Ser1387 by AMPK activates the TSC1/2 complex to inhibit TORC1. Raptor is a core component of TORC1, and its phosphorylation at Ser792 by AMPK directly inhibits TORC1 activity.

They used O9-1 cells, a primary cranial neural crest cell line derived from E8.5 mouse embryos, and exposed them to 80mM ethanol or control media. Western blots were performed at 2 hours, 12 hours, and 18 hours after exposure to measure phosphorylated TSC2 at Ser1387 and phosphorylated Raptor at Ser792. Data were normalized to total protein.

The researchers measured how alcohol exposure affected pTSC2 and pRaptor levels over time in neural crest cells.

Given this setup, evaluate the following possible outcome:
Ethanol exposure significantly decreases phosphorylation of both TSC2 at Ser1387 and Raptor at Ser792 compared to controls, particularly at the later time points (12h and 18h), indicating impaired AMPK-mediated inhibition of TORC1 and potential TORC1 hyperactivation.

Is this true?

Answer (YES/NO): NO